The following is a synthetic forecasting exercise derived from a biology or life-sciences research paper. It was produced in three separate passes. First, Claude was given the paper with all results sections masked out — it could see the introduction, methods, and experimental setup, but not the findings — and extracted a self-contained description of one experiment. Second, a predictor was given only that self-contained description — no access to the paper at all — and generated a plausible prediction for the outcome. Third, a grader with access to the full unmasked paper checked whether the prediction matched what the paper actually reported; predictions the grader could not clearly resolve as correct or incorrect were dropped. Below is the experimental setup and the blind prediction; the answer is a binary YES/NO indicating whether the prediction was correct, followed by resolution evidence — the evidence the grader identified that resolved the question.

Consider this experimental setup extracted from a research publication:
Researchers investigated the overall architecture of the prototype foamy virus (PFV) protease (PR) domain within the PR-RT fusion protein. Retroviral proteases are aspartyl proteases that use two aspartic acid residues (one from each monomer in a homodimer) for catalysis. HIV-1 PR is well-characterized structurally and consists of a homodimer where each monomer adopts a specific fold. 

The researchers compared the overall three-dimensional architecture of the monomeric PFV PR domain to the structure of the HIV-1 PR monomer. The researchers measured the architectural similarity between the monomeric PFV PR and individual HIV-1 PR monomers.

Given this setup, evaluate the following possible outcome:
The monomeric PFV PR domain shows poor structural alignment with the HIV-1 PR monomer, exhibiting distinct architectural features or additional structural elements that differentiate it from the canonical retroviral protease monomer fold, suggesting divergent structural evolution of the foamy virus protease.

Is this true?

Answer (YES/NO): NO